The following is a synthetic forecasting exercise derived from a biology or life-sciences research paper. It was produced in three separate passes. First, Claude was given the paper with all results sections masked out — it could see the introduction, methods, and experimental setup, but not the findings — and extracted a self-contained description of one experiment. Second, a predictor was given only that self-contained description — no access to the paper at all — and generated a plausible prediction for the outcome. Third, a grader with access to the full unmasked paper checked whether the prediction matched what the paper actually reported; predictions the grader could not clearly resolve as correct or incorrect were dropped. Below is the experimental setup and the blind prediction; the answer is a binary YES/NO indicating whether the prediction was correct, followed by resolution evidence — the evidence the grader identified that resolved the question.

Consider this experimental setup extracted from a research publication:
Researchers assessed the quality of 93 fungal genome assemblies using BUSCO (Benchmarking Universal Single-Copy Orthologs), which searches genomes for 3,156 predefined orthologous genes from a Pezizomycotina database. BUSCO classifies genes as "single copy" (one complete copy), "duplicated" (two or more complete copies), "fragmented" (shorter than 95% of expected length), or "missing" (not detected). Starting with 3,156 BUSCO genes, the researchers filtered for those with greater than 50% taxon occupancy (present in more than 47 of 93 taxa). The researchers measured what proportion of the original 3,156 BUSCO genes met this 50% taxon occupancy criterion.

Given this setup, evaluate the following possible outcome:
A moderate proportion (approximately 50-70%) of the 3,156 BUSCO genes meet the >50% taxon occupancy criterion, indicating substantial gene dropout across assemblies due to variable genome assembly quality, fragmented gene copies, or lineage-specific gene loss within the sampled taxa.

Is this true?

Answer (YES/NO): NO